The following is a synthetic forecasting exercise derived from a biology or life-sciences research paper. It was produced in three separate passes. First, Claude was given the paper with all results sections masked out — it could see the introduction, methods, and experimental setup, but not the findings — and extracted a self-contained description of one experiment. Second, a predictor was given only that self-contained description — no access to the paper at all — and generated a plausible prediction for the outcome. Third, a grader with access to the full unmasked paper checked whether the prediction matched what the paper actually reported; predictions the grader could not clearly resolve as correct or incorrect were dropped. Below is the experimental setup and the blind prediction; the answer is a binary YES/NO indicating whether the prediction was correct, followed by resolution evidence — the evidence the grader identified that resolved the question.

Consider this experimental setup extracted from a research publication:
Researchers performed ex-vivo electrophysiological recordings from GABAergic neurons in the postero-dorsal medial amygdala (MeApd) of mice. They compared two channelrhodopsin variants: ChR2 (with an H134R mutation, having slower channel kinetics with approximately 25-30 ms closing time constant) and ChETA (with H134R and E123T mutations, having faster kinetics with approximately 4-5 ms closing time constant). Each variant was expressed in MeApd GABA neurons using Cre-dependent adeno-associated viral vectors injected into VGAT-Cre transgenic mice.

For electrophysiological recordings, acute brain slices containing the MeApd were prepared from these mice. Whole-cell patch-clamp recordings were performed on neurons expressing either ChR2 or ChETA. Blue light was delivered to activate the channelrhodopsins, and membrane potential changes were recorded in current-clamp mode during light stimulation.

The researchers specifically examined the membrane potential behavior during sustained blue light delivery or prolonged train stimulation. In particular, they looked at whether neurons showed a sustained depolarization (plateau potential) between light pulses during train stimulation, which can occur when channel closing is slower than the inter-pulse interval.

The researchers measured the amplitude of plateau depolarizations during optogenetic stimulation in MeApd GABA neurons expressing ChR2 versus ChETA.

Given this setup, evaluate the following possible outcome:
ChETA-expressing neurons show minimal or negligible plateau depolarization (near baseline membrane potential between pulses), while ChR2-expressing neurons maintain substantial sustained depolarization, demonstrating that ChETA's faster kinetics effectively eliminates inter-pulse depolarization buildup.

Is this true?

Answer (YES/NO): NO